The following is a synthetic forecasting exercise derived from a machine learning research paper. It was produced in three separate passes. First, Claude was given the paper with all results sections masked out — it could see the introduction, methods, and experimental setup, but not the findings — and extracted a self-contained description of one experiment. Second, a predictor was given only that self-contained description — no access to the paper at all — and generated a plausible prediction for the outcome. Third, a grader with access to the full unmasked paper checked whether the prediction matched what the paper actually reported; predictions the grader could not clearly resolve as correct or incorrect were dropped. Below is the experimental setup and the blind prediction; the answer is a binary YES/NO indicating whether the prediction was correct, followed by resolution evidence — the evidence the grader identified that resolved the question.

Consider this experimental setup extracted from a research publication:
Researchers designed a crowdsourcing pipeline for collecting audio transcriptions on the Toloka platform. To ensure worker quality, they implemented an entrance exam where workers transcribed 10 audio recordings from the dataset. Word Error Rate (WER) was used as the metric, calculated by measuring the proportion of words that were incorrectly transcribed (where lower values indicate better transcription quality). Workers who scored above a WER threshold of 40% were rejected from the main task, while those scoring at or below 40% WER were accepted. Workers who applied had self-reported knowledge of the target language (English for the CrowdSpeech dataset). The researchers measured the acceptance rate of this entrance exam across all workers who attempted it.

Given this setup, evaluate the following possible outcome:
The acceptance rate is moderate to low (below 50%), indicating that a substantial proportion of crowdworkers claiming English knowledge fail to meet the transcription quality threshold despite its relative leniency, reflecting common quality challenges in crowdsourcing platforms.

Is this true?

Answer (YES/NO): NO